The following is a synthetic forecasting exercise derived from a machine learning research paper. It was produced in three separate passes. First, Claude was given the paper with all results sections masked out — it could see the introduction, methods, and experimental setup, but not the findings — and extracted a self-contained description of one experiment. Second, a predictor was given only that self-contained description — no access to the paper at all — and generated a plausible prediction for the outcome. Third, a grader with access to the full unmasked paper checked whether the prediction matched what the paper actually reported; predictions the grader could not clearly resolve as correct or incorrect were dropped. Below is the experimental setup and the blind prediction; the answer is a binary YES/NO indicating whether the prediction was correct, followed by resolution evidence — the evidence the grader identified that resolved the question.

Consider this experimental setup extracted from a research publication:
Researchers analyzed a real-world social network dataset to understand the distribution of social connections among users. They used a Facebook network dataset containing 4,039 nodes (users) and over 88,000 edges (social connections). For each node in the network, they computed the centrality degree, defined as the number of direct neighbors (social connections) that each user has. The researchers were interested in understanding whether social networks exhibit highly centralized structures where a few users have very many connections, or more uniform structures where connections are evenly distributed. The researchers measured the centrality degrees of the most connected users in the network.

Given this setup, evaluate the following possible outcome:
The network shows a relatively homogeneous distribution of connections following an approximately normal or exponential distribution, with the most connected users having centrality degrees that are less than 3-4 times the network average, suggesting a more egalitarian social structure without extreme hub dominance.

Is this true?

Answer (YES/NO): NO